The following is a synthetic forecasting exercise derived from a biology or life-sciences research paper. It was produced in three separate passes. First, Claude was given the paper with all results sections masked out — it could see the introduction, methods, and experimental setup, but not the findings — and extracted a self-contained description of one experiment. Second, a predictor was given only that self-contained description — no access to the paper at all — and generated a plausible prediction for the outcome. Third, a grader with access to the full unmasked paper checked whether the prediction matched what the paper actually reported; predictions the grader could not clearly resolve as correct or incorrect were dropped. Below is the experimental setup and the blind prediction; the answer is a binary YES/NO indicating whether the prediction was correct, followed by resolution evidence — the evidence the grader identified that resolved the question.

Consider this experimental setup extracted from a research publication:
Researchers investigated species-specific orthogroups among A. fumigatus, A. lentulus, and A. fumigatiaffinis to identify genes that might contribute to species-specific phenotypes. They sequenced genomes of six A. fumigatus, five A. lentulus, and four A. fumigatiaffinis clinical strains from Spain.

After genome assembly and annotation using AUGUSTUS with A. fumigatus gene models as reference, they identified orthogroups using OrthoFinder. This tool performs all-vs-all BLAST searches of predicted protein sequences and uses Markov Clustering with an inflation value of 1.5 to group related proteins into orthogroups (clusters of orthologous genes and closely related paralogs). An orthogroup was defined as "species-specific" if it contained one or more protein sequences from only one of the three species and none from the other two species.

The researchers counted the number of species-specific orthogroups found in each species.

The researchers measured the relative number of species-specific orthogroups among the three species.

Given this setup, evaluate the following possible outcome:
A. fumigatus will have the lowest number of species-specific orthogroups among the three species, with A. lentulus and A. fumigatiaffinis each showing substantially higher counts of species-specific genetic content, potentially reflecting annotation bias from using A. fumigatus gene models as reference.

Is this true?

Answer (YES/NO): NO